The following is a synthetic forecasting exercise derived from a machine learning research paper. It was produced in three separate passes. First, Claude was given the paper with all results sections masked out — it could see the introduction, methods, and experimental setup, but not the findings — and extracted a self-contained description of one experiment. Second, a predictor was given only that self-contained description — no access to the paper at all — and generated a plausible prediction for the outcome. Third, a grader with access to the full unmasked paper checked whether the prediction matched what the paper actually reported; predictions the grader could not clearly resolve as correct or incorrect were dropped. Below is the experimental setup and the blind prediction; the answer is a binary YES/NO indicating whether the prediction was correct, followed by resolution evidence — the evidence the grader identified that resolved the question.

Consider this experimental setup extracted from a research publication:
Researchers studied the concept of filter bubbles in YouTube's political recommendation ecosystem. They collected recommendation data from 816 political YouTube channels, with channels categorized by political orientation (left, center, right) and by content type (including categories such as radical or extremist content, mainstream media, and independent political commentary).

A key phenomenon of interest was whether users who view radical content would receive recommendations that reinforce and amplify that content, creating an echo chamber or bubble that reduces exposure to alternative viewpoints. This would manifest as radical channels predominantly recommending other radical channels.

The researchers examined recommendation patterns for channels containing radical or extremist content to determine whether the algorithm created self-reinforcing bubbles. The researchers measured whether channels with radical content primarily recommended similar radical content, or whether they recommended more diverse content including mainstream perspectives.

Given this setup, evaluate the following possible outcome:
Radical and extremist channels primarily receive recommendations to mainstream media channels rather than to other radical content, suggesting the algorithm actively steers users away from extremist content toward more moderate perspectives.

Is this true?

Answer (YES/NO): YES